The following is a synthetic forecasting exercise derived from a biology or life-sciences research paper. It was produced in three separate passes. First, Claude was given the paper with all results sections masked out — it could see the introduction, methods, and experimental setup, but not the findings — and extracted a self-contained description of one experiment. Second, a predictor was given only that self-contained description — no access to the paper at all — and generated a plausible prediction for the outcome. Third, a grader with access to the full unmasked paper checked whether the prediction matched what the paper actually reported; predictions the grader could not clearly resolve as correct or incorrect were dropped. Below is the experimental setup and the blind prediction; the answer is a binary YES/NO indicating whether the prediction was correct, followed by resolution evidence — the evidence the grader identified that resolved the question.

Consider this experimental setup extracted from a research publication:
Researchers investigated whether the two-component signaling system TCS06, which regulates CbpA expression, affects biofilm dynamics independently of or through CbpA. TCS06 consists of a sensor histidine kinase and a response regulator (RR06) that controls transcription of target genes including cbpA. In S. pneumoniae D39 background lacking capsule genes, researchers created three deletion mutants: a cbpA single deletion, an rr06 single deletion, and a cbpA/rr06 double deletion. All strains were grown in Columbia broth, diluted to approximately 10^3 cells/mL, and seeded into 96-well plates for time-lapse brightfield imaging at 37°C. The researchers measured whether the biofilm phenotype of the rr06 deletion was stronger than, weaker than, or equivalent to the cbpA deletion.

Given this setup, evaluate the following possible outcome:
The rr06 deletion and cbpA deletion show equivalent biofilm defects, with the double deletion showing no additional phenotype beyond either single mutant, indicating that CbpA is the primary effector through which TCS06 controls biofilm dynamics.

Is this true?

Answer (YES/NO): NO